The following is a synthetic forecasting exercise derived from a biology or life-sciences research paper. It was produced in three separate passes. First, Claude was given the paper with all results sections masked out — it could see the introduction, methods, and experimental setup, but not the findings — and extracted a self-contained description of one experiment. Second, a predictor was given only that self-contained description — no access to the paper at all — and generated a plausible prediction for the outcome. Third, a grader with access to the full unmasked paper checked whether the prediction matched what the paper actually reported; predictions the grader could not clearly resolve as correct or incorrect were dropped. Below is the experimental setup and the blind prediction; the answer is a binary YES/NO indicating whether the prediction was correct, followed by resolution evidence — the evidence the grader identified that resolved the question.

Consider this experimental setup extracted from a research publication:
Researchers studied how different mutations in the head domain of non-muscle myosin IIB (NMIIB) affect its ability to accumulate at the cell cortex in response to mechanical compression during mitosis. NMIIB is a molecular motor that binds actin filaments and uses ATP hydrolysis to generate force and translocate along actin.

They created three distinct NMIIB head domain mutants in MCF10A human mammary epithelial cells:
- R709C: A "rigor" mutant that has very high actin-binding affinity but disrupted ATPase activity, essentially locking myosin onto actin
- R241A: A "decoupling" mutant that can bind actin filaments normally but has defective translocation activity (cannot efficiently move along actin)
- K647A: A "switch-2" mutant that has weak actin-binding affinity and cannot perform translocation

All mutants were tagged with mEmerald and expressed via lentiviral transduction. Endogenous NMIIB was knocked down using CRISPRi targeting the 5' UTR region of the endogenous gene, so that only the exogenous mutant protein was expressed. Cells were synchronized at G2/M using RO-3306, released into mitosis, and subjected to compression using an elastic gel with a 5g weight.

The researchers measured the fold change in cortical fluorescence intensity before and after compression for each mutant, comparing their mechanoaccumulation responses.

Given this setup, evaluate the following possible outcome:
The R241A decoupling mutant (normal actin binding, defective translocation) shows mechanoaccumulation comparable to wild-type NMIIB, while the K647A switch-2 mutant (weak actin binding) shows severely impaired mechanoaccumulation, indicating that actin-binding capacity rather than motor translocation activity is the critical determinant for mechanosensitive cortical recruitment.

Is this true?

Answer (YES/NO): NO